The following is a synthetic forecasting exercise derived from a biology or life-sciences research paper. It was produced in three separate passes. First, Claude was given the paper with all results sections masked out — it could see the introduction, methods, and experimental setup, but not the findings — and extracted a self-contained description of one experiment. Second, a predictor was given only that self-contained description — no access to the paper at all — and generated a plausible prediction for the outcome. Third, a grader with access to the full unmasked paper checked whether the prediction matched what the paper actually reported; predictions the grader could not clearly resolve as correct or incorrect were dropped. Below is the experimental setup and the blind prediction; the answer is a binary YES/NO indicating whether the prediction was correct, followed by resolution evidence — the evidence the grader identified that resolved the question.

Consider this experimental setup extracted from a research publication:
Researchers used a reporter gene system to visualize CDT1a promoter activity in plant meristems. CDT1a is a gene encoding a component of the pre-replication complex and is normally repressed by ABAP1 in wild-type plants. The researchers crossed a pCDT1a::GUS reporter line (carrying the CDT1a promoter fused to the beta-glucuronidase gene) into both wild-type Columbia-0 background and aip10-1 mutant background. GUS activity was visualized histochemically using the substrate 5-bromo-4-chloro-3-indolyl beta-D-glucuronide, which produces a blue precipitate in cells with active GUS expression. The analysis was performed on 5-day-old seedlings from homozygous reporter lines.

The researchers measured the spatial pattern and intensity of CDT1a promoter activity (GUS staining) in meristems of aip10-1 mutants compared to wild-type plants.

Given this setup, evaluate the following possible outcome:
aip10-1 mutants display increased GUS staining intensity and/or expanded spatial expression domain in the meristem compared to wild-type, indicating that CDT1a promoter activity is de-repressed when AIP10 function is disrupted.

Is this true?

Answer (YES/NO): YES